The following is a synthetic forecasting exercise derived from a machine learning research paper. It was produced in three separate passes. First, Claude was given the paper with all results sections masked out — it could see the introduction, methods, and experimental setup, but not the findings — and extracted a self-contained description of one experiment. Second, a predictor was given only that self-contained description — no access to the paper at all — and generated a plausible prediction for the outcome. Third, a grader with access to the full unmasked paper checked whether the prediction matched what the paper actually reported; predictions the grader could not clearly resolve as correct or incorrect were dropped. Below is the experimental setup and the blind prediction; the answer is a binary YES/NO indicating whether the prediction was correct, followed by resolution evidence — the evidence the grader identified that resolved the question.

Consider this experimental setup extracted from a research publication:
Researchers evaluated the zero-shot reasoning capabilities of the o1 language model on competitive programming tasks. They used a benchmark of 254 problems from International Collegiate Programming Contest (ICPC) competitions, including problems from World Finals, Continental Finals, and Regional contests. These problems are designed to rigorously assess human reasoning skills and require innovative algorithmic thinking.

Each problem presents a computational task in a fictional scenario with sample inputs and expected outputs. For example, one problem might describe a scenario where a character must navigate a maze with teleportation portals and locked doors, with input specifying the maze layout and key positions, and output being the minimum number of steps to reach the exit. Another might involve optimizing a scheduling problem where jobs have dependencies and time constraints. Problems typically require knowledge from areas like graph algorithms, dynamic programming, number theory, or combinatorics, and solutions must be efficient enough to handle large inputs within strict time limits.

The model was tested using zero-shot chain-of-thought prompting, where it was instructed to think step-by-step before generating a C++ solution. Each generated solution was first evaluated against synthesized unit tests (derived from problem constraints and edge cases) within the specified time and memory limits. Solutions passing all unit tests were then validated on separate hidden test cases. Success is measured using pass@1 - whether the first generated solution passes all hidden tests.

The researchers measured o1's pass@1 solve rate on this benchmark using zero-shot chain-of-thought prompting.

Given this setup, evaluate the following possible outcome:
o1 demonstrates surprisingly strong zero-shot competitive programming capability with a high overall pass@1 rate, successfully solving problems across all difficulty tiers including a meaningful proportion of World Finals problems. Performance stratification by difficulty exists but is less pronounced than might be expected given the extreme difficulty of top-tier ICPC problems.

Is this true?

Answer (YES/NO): NO